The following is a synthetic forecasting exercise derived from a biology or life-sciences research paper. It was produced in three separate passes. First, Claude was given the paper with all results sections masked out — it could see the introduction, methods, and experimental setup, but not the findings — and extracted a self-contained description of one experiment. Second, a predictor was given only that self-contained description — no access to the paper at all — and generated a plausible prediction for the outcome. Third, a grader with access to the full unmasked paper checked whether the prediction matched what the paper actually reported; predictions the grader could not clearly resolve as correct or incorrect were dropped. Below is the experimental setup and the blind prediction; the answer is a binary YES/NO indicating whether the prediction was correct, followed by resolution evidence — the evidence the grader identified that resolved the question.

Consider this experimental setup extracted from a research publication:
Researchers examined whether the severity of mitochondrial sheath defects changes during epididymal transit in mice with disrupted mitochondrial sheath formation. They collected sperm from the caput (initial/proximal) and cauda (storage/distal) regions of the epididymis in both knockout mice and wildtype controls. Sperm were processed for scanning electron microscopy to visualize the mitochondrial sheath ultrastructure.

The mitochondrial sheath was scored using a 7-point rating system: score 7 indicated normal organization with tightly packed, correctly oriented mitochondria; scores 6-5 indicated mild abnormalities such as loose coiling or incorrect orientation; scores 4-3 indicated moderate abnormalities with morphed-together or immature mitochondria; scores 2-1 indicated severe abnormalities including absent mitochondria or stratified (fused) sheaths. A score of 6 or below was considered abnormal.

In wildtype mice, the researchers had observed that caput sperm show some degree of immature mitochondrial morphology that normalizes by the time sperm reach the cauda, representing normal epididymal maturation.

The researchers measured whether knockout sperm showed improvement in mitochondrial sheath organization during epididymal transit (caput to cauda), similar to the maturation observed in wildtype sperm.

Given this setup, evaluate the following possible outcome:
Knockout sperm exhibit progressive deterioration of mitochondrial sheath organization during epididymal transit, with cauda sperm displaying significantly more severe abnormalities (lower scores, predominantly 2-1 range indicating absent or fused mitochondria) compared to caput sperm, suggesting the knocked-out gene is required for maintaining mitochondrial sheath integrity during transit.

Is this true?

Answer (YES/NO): NO